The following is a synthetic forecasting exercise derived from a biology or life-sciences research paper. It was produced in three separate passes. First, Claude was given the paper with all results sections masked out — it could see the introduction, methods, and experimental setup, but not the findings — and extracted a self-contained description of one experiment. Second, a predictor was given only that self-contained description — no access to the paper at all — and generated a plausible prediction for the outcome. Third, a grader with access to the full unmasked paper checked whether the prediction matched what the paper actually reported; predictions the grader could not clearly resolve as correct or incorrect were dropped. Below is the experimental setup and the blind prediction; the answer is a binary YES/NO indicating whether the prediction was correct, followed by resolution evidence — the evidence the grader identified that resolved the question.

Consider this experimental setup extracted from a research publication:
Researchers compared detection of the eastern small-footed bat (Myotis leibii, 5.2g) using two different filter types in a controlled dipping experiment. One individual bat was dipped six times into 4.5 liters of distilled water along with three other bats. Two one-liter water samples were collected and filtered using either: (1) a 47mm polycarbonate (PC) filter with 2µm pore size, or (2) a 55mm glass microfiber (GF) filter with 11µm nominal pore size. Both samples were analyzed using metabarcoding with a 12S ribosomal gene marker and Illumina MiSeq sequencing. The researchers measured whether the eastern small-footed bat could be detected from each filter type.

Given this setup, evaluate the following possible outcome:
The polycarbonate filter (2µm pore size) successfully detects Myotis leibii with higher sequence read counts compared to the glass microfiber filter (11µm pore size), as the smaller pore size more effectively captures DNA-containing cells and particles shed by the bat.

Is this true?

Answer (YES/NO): NO